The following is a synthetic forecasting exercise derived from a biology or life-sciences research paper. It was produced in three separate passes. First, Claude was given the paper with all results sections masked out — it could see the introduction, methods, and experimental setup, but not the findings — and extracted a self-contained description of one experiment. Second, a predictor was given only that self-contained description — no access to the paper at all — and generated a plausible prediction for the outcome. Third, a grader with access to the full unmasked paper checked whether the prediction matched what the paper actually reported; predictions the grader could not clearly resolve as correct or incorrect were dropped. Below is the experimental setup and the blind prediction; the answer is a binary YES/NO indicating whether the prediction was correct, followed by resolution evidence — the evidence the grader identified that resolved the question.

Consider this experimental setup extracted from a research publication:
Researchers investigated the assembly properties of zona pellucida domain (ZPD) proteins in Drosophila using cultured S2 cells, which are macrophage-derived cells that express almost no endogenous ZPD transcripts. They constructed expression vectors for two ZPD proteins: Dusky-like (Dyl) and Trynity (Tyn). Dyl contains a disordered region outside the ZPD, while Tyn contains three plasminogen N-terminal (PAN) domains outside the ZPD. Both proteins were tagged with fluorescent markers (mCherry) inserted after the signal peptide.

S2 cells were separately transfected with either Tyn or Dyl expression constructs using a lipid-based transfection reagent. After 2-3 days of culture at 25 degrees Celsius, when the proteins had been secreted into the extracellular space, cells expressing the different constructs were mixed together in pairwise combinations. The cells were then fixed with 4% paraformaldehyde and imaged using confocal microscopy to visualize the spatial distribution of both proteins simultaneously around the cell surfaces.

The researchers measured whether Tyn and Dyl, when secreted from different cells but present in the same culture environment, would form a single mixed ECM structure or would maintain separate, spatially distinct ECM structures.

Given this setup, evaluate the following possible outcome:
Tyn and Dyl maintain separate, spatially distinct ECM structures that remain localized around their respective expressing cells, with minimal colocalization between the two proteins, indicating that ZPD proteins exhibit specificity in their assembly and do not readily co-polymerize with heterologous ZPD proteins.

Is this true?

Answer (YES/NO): NO